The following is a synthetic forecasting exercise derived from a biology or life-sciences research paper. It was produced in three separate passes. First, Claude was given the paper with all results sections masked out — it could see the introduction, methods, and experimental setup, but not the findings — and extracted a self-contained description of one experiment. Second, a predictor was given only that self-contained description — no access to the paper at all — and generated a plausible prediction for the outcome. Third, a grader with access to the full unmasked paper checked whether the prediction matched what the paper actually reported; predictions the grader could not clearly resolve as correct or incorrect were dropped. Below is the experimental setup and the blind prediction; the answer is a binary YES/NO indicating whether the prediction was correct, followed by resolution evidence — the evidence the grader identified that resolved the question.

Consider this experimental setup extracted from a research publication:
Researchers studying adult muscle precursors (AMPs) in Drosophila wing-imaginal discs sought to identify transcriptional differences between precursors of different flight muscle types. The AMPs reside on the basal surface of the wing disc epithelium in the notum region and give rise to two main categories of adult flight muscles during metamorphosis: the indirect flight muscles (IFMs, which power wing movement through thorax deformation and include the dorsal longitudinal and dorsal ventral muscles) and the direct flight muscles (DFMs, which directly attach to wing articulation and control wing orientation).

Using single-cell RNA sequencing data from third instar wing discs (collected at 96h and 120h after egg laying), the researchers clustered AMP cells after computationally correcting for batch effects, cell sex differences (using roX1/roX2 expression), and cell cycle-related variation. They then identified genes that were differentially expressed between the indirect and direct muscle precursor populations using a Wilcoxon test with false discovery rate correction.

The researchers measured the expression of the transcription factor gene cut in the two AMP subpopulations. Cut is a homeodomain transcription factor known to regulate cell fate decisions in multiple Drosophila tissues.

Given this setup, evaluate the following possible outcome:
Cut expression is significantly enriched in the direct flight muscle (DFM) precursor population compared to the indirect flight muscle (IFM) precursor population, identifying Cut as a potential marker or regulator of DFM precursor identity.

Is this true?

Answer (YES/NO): YES